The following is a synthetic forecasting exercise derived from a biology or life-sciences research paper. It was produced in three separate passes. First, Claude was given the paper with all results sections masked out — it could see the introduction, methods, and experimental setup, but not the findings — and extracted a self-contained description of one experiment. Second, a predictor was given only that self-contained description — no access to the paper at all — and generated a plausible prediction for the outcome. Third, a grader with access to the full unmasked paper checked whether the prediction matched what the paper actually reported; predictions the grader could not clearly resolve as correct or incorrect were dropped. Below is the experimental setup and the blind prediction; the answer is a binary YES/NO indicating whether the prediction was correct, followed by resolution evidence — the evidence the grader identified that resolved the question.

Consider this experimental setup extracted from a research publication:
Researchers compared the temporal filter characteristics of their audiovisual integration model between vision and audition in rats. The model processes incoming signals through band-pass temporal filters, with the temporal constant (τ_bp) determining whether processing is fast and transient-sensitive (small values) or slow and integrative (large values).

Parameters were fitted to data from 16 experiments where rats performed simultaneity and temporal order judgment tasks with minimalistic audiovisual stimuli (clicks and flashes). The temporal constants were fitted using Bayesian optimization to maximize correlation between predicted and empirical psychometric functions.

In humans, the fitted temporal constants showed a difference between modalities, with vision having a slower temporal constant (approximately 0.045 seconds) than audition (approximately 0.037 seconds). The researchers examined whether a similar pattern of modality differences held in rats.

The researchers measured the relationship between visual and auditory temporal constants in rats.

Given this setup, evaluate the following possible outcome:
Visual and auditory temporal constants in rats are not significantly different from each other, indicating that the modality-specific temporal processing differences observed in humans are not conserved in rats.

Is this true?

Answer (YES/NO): YES